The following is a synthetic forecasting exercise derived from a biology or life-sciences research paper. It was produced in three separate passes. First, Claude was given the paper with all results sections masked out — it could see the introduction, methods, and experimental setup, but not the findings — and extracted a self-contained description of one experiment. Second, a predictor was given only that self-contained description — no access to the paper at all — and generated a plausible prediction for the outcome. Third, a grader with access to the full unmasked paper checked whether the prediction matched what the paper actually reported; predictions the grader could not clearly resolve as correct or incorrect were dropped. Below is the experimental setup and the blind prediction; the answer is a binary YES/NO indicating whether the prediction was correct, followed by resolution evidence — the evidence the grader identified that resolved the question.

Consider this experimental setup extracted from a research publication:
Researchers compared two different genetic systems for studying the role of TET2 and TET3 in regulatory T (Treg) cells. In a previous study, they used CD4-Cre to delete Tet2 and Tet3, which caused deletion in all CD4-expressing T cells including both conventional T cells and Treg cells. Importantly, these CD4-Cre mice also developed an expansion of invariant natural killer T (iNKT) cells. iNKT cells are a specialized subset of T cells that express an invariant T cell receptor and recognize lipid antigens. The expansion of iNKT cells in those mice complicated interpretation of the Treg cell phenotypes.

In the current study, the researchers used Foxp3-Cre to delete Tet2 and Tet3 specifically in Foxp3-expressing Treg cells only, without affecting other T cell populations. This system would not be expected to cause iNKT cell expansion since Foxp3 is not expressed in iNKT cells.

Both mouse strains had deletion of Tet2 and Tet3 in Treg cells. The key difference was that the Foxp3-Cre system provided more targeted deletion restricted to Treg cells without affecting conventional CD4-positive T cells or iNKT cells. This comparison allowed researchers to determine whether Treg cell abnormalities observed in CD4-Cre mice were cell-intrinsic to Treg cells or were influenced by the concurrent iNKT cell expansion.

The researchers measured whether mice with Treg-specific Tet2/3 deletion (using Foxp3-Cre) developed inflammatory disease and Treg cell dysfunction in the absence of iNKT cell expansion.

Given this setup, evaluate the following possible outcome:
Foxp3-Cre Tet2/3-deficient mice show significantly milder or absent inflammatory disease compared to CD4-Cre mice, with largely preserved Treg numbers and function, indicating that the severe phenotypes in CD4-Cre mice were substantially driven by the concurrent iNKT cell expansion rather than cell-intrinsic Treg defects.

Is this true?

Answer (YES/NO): NO